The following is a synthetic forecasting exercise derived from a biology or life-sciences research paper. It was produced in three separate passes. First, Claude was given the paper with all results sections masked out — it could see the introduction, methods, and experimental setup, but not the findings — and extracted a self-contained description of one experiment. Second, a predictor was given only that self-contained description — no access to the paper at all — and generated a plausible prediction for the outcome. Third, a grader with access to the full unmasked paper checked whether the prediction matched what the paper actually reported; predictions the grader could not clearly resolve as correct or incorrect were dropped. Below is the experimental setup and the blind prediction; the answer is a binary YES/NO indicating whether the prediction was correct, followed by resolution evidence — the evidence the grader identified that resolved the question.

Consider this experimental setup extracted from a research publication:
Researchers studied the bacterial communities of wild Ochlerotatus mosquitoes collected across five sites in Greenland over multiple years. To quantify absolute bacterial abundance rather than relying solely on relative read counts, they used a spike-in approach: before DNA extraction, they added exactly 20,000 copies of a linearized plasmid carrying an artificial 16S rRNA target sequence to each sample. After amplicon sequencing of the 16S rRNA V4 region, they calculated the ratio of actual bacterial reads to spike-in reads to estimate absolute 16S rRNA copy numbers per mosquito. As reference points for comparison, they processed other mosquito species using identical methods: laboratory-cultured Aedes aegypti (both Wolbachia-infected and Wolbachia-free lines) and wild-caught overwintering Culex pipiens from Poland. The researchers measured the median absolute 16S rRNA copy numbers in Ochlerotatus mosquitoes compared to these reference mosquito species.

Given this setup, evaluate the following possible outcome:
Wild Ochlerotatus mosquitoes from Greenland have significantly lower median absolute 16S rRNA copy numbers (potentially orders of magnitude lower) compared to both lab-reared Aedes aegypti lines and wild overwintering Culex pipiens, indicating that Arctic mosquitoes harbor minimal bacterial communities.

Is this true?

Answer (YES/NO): YES